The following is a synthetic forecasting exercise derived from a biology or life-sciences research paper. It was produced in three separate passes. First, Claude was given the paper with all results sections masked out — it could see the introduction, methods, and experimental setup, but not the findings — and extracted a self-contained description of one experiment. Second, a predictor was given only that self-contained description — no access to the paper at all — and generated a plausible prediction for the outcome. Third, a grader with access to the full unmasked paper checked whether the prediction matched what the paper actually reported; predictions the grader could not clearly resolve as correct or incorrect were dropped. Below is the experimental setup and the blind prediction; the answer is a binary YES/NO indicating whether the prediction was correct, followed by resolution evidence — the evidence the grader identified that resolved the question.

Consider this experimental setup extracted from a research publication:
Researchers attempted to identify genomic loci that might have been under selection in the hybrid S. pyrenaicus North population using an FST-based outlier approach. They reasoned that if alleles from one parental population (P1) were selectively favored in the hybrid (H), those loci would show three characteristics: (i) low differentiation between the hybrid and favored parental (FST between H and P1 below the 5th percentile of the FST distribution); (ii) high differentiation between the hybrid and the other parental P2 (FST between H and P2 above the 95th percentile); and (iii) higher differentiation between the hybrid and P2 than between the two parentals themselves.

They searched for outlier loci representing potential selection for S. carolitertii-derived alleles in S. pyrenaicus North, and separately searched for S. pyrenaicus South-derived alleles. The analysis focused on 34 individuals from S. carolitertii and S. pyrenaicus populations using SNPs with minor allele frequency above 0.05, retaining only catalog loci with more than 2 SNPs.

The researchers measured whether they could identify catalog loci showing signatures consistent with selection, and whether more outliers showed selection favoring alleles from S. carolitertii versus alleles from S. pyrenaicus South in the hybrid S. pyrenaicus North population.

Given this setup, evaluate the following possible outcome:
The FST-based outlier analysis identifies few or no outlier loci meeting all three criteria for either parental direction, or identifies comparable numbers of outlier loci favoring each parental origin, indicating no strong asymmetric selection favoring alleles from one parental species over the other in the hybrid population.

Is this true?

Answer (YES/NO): NO